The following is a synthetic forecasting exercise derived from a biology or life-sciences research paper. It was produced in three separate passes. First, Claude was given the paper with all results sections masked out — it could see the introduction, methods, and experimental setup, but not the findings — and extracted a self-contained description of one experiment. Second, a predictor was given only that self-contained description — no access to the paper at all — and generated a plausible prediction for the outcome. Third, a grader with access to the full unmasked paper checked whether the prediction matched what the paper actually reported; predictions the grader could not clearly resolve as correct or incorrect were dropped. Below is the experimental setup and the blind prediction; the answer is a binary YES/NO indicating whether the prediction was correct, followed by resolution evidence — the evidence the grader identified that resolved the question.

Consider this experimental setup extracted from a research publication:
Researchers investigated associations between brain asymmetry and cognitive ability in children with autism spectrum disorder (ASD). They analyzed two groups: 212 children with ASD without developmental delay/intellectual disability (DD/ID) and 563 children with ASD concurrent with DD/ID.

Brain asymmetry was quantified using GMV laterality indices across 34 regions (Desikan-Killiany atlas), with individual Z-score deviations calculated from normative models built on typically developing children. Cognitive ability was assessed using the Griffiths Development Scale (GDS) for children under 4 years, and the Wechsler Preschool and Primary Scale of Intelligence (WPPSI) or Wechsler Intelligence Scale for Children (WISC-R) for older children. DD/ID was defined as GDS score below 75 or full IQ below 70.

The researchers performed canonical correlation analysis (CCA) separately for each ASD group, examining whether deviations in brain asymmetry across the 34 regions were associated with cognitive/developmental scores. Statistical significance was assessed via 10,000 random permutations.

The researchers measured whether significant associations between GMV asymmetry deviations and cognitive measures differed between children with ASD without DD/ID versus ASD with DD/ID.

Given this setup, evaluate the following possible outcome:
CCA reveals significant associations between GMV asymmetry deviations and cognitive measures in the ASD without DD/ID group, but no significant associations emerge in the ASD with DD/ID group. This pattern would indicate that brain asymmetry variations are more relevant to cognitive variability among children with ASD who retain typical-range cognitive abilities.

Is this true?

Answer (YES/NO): NO